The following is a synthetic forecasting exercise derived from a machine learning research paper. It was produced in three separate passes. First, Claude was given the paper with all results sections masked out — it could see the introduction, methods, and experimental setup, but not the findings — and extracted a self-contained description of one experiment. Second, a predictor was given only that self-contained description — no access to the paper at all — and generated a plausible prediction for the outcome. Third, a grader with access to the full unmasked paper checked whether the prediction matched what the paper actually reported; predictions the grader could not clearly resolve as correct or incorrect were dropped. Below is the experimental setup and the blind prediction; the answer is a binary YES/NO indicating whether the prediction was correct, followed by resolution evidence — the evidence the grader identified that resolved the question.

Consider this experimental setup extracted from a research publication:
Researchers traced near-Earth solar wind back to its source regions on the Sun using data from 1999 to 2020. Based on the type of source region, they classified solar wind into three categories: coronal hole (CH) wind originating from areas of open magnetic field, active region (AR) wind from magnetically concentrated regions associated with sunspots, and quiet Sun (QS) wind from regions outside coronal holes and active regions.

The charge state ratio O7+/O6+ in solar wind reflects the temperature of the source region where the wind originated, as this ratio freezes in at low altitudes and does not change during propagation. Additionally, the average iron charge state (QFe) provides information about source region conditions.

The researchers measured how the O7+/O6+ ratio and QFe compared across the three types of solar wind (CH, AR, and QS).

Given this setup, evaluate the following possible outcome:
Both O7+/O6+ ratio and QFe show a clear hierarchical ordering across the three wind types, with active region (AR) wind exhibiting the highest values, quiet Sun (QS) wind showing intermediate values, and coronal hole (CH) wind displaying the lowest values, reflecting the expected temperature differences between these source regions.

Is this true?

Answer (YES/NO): NO